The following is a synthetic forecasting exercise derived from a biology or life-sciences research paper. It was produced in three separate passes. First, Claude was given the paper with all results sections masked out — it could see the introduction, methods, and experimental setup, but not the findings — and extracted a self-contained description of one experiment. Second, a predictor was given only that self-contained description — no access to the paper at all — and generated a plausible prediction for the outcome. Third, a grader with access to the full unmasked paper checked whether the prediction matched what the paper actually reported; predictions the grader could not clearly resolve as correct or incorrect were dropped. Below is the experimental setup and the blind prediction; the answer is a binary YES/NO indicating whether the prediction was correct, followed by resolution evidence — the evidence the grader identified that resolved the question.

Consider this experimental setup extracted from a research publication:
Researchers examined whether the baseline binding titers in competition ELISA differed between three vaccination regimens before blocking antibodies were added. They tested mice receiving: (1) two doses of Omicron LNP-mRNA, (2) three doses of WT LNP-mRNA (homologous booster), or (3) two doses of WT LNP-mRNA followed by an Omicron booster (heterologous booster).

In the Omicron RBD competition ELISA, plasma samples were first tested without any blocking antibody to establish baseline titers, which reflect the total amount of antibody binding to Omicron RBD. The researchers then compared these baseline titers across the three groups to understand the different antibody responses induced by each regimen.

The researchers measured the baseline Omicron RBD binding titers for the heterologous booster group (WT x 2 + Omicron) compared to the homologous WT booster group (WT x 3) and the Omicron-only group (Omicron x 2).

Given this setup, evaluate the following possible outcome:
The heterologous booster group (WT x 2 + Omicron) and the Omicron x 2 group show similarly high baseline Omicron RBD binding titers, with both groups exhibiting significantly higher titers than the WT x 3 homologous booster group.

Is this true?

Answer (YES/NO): NO